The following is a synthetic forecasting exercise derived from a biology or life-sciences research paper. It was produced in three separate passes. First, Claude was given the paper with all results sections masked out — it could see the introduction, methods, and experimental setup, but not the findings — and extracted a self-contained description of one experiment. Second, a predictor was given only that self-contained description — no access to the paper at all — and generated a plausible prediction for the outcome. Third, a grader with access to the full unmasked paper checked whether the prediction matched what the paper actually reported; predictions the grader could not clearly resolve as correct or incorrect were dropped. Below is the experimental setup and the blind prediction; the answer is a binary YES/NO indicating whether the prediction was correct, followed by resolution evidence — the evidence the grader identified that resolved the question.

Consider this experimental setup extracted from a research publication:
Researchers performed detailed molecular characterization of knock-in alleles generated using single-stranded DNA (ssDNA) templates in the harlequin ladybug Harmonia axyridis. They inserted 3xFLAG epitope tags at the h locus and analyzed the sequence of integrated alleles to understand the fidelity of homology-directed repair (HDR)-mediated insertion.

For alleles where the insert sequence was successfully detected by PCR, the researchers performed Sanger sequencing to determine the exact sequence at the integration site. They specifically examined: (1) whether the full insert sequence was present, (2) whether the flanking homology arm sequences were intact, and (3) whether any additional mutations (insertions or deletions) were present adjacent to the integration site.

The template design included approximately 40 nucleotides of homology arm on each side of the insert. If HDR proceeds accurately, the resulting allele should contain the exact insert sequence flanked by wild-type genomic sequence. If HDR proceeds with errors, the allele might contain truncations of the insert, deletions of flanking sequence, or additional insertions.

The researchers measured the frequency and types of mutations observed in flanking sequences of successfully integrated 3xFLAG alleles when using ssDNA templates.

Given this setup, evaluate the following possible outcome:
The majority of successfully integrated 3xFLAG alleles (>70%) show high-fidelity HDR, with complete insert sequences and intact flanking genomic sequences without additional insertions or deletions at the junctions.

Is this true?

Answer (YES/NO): NO